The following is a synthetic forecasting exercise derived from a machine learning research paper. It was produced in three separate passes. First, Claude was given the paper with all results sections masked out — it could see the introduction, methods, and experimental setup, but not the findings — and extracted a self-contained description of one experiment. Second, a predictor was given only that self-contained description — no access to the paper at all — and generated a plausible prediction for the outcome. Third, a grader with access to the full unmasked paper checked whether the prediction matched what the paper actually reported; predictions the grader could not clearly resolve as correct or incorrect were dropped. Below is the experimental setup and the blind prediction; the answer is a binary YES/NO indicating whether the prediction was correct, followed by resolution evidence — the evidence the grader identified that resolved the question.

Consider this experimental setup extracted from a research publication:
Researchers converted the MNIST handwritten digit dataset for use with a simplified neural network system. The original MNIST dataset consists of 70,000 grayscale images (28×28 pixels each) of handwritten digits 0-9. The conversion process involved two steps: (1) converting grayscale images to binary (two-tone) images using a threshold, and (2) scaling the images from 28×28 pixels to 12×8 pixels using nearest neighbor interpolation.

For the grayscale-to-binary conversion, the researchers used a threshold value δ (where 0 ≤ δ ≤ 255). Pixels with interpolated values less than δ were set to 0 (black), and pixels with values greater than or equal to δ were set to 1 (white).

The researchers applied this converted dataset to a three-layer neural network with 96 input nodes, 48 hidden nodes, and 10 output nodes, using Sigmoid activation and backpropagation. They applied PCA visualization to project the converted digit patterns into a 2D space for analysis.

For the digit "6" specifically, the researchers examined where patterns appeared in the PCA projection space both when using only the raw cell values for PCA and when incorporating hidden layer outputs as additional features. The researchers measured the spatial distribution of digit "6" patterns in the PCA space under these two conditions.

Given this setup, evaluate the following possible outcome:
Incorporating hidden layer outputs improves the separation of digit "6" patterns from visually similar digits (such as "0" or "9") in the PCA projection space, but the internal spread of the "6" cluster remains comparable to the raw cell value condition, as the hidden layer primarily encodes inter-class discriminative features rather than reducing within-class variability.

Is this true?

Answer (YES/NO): NO